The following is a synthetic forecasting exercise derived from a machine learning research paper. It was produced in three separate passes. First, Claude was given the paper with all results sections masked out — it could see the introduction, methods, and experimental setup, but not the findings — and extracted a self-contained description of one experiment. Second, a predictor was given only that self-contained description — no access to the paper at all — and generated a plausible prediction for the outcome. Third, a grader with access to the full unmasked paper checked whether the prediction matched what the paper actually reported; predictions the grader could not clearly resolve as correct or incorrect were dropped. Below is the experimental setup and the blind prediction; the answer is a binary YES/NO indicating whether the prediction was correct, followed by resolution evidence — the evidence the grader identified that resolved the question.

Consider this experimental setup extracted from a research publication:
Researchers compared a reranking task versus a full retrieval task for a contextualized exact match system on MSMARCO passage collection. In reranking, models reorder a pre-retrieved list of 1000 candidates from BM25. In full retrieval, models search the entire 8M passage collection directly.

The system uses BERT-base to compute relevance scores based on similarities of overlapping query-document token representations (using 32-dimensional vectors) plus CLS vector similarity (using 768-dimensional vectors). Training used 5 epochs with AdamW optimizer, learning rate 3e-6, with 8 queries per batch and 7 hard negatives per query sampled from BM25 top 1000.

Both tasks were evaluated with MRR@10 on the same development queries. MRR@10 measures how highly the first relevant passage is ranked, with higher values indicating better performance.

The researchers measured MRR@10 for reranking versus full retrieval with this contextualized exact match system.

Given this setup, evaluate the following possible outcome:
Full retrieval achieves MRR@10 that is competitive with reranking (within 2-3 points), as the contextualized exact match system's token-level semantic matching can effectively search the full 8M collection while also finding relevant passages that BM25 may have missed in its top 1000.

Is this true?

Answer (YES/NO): YES